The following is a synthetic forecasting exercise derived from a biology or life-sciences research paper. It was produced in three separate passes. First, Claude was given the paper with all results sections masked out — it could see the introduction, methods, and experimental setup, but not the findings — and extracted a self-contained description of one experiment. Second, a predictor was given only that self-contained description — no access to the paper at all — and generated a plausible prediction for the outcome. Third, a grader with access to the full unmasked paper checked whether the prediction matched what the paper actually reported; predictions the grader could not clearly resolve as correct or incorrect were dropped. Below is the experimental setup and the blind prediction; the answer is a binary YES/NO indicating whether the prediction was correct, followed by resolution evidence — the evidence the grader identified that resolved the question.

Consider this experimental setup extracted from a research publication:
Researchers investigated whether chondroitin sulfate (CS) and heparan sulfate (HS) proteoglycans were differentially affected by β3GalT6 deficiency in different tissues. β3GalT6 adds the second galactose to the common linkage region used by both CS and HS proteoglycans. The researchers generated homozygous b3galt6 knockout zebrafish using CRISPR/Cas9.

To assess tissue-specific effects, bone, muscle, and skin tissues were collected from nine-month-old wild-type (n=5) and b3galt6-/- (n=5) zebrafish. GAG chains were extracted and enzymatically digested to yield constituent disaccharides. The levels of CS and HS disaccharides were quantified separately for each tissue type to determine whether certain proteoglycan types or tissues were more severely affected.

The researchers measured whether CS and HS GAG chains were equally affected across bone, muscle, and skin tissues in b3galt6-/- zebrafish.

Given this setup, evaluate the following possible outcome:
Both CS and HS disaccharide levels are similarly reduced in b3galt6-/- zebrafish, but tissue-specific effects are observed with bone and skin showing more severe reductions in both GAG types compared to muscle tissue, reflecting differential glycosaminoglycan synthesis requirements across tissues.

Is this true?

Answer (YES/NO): NO